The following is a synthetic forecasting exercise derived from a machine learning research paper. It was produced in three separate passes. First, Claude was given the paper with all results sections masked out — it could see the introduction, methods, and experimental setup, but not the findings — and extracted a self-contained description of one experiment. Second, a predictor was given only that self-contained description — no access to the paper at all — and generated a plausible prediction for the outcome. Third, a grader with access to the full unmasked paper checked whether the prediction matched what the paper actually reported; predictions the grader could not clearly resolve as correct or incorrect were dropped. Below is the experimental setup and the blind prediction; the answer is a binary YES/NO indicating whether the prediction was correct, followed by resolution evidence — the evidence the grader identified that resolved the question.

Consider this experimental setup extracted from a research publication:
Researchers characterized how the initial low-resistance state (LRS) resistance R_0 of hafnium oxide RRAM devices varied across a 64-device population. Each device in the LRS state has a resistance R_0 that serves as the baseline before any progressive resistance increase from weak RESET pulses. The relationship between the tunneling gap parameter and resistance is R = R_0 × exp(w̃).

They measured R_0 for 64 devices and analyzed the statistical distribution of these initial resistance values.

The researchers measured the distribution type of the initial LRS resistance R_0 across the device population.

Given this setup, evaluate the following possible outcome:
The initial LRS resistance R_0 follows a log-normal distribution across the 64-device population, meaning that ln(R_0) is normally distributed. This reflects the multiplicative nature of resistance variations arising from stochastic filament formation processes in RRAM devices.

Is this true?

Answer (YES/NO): NO